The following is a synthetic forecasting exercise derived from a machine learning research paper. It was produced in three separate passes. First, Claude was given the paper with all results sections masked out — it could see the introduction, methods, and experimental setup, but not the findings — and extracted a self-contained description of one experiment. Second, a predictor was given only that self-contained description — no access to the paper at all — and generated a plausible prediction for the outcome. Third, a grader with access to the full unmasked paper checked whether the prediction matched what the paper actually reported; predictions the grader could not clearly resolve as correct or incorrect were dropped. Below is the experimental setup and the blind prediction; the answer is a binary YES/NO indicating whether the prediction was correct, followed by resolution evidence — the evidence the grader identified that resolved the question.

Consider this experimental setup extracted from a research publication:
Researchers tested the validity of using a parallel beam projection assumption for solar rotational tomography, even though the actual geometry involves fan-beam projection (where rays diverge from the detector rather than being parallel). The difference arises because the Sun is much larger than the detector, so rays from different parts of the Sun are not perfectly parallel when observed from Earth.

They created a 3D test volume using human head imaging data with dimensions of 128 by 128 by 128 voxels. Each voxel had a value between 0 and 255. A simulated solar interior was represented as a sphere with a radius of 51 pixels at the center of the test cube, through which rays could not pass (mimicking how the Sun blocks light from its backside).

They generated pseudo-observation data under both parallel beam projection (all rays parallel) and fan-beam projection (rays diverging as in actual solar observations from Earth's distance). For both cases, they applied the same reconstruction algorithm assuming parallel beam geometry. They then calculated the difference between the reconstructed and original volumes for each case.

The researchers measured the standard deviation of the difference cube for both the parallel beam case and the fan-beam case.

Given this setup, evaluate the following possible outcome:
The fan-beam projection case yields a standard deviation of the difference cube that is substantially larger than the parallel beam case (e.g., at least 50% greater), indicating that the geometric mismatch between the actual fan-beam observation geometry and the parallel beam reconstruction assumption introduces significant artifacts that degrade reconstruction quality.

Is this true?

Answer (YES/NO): NO